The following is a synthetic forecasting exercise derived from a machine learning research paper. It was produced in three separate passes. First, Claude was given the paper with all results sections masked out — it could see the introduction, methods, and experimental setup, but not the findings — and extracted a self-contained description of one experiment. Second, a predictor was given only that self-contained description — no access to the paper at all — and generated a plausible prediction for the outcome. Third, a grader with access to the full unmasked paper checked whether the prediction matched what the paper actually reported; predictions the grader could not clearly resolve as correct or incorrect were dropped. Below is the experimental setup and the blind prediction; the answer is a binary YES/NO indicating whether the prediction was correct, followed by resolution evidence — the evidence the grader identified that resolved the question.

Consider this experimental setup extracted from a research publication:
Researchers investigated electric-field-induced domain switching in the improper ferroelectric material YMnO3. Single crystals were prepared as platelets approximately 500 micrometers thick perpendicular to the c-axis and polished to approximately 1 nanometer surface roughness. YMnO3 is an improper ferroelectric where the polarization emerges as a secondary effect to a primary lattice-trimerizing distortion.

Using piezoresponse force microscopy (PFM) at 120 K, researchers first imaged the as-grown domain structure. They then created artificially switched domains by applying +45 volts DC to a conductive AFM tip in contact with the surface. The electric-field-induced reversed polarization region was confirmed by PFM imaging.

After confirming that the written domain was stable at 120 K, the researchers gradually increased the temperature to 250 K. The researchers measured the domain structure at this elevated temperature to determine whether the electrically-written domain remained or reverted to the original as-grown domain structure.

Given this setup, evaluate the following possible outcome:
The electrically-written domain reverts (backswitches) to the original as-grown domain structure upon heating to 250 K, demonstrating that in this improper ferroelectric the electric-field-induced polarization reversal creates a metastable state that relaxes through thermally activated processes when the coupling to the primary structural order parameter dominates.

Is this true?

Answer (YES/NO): YES